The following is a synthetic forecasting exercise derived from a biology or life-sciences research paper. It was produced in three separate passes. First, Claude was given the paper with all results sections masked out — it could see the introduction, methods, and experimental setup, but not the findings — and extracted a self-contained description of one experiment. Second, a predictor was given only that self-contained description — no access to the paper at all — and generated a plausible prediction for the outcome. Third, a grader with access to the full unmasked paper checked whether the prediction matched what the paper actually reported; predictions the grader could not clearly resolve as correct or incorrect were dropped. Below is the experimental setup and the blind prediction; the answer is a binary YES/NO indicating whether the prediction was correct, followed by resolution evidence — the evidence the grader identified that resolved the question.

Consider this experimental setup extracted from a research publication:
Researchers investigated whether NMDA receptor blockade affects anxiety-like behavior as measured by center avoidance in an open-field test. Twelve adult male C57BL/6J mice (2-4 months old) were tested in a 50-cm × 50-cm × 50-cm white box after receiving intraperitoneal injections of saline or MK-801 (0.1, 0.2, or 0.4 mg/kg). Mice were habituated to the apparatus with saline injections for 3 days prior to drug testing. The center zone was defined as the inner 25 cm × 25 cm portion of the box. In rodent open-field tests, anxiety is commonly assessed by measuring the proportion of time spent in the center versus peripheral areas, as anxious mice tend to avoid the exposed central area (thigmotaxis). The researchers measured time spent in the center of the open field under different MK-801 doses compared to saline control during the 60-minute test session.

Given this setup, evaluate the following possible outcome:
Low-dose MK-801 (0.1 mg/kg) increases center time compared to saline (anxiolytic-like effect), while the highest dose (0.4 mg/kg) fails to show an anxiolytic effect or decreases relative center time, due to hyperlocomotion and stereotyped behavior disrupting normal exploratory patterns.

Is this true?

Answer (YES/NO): NO